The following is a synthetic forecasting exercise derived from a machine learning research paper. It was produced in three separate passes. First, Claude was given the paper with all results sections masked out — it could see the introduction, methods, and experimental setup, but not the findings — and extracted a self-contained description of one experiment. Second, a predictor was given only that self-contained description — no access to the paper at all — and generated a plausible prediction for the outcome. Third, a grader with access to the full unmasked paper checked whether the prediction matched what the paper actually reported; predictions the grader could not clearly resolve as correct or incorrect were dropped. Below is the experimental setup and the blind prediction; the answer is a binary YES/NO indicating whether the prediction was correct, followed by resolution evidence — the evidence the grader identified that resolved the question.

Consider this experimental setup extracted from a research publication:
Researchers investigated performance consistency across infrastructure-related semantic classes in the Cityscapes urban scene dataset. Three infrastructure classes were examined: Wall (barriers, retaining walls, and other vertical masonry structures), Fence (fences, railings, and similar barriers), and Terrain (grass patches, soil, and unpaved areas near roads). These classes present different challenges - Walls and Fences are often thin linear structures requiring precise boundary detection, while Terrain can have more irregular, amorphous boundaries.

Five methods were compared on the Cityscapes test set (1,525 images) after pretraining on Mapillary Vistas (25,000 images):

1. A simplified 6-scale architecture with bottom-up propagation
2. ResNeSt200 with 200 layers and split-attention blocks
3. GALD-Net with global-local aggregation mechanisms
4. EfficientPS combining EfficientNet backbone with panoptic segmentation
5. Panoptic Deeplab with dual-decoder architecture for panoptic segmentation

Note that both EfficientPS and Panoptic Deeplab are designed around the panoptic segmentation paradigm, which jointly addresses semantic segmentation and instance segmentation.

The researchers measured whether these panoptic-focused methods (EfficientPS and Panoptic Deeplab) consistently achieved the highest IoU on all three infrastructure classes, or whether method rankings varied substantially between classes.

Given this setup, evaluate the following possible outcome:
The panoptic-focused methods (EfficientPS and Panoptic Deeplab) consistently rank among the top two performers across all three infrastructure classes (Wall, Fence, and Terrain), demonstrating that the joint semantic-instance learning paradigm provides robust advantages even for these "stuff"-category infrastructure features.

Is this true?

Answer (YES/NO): YES